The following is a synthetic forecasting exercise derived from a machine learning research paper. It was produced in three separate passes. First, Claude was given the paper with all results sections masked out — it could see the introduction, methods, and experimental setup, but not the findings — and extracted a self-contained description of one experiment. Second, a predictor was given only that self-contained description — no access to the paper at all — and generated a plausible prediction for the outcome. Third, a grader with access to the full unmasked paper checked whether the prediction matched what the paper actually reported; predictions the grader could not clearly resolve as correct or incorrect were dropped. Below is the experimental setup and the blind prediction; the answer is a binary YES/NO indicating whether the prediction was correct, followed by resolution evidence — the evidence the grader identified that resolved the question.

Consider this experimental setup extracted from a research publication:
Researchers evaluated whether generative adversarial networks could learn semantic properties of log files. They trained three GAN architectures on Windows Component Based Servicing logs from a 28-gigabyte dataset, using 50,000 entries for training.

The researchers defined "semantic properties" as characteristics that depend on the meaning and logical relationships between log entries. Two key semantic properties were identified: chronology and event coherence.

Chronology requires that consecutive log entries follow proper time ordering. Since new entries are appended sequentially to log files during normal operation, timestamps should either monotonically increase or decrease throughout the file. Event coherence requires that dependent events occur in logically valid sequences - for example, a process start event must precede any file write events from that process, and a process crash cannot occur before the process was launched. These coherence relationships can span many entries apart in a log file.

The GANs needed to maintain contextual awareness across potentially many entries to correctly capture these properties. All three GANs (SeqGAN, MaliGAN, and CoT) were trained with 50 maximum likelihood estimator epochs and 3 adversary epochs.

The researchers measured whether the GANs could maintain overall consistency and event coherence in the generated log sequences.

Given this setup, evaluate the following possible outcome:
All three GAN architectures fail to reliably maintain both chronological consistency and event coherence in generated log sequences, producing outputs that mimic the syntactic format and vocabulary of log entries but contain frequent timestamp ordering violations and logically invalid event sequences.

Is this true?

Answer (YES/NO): YES